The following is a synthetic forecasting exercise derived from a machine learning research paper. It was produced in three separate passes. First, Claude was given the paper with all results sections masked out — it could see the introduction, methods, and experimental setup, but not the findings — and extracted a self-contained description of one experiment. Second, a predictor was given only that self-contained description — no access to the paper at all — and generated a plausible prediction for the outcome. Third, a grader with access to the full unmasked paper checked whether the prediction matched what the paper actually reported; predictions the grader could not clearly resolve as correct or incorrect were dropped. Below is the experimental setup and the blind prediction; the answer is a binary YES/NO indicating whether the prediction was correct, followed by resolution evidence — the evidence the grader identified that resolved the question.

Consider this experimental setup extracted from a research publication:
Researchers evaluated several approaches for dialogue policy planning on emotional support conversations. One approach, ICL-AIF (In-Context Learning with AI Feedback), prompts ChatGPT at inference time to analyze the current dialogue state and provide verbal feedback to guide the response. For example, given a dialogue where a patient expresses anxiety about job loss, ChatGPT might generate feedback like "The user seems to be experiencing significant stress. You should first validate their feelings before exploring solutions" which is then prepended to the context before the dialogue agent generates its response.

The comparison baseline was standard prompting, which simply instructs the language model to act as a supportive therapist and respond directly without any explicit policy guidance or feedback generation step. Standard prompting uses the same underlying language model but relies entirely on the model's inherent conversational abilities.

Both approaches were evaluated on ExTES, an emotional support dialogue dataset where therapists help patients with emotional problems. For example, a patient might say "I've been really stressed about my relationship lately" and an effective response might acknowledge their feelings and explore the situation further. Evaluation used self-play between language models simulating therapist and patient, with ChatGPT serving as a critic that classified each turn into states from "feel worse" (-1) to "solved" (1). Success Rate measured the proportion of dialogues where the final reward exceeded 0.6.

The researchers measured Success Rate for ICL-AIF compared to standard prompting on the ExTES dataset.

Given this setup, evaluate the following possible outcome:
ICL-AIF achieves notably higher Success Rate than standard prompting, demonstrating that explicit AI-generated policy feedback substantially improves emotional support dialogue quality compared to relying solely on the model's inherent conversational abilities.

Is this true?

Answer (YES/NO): NO